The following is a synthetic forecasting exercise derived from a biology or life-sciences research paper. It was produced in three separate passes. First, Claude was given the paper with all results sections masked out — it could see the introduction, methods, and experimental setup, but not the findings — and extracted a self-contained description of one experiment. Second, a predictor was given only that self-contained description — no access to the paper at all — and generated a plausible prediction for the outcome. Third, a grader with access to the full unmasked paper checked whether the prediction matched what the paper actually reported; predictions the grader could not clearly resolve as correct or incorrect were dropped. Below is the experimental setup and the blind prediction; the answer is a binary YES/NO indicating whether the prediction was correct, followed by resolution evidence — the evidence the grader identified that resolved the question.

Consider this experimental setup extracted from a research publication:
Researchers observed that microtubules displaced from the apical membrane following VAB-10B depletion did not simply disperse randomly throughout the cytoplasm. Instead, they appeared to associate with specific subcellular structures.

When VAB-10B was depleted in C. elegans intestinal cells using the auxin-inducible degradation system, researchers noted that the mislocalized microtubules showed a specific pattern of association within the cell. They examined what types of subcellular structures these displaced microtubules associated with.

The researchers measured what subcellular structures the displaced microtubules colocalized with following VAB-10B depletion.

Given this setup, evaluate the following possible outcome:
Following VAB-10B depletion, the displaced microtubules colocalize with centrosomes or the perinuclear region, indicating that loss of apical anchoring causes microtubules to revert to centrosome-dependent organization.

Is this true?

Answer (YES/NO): NO